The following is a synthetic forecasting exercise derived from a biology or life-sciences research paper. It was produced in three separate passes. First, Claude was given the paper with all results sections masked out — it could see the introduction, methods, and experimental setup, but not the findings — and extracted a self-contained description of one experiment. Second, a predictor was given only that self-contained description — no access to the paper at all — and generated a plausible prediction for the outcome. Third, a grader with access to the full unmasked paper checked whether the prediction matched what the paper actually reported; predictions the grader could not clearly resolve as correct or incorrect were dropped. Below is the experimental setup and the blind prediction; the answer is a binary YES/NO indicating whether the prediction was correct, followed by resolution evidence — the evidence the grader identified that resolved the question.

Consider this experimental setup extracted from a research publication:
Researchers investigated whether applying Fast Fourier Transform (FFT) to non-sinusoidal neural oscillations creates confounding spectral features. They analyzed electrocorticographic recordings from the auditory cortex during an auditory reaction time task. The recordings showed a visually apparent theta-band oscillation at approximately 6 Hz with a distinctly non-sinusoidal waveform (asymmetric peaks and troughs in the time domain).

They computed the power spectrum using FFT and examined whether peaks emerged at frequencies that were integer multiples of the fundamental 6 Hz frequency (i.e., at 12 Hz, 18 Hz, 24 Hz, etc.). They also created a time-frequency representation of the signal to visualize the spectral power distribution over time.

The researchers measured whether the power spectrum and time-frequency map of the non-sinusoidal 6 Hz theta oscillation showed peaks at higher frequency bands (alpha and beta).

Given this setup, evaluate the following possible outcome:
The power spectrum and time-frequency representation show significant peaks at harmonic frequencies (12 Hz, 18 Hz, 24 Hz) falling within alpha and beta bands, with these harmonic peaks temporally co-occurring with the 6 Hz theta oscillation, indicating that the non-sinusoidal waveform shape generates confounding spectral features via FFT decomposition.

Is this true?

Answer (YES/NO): YES